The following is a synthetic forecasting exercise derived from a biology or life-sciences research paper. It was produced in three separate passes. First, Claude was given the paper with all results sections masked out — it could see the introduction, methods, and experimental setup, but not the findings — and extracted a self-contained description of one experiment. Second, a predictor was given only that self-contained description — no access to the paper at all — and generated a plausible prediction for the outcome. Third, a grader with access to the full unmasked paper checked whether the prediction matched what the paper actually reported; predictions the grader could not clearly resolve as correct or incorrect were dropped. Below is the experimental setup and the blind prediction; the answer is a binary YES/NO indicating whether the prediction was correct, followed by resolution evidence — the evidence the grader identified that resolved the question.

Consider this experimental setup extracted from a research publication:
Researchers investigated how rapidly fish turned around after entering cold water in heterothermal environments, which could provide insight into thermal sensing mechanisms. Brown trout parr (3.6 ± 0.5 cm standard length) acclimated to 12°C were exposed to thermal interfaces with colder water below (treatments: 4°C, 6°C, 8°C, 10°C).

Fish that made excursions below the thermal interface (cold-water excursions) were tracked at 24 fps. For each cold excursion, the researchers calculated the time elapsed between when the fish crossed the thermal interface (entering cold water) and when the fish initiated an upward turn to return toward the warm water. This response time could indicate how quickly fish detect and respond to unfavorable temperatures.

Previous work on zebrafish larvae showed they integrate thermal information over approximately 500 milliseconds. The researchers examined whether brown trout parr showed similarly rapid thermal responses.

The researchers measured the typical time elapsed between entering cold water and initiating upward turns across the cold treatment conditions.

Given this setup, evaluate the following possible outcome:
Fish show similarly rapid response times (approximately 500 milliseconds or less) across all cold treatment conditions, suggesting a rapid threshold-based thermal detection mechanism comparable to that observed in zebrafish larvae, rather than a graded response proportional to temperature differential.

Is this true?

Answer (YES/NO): NO